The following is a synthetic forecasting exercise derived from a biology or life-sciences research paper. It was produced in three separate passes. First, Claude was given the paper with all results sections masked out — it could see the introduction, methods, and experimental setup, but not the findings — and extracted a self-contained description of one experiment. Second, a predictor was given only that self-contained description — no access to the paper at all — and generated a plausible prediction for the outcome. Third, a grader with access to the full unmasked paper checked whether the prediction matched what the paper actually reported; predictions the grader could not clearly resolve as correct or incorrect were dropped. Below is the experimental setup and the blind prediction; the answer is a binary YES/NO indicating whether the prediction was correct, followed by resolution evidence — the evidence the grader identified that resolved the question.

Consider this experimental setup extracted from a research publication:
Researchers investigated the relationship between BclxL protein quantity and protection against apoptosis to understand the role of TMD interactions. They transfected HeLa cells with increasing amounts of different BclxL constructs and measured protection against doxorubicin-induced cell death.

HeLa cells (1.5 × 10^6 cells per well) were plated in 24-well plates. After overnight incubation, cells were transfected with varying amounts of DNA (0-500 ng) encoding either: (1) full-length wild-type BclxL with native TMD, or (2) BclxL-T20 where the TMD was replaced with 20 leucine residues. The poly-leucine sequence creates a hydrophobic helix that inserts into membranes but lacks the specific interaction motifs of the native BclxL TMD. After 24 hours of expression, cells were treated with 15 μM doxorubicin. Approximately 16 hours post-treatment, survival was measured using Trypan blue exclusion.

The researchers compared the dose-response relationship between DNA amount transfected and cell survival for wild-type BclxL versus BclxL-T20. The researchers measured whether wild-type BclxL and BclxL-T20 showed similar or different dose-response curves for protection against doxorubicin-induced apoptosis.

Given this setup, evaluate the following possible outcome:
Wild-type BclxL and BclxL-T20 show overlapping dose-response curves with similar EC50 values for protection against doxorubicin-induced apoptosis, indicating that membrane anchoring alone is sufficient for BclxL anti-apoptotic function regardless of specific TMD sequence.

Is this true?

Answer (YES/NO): NO